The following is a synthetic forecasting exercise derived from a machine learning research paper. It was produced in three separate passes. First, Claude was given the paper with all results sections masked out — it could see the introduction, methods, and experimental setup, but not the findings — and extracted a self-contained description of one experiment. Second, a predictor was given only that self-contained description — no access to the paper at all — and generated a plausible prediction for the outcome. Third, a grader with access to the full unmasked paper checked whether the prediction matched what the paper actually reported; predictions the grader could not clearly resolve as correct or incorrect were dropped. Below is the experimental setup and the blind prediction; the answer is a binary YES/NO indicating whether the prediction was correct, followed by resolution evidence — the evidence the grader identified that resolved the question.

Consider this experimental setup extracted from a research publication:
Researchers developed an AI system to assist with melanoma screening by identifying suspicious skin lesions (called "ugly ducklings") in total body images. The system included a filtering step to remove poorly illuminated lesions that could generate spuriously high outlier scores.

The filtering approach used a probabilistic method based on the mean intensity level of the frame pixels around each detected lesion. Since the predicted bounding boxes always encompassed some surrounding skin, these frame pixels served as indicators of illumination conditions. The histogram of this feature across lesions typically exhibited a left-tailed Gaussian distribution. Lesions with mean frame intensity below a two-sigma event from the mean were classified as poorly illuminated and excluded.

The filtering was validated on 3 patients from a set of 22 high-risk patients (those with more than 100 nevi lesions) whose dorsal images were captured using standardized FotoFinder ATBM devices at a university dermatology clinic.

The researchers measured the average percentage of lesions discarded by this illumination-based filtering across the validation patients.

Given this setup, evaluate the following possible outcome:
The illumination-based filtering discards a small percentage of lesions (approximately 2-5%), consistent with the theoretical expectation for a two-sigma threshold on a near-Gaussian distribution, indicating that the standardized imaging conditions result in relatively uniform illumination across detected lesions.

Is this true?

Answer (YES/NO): NO